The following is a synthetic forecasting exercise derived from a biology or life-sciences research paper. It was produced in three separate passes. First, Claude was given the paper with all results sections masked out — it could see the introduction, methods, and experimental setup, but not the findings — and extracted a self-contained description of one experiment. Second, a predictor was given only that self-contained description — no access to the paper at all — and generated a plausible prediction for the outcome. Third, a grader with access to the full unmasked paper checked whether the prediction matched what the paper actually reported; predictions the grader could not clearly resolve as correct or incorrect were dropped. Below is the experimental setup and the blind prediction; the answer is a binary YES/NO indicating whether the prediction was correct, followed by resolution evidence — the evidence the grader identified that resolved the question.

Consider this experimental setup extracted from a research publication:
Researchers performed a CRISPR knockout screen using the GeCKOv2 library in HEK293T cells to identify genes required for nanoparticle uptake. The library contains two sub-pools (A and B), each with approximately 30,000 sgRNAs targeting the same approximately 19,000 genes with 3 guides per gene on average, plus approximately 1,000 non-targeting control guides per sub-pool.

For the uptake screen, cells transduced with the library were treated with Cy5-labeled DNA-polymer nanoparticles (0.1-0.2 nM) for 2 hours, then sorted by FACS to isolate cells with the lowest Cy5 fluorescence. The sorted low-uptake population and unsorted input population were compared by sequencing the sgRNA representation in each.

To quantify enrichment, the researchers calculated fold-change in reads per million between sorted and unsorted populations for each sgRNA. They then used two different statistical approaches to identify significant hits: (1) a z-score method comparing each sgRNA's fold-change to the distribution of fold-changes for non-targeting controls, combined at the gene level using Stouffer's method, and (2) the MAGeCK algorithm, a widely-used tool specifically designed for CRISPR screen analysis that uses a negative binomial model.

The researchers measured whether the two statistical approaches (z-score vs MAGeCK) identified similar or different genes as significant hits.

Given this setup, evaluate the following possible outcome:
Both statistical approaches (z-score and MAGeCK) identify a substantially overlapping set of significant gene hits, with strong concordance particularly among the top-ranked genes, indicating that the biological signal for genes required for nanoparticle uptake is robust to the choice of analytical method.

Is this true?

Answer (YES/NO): YES